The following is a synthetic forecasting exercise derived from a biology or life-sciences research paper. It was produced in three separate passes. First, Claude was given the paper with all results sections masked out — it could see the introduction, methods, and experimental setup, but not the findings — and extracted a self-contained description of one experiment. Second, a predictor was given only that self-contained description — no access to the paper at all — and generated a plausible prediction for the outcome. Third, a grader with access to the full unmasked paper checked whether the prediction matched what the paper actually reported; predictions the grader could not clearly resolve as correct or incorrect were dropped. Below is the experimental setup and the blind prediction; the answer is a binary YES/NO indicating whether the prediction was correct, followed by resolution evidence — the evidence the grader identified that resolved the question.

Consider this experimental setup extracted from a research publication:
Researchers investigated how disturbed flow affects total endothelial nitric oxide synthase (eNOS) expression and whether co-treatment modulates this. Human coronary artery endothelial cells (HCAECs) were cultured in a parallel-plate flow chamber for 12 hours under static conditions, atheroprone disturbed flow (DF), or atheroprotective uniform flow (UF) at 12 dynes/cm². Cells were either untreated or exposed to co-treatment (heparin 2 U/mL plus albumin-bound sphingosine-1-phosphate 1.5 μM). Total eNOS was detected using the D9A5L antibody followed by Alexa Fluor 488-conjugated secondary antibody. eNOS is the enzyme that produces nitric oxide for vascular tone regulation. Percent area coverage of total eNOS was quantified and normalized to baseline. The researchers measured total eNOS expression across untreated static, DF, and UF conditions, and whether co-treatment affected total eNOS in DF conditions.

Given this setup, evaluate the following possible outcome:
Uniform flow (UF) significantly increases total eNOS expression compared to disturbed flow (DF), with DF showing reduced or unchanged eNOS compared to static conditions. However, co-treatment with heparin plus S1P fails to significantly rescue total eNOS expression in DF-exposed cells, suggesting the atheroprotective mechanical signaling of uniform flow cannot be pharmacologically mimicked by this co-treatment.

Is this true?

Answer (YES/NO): YES